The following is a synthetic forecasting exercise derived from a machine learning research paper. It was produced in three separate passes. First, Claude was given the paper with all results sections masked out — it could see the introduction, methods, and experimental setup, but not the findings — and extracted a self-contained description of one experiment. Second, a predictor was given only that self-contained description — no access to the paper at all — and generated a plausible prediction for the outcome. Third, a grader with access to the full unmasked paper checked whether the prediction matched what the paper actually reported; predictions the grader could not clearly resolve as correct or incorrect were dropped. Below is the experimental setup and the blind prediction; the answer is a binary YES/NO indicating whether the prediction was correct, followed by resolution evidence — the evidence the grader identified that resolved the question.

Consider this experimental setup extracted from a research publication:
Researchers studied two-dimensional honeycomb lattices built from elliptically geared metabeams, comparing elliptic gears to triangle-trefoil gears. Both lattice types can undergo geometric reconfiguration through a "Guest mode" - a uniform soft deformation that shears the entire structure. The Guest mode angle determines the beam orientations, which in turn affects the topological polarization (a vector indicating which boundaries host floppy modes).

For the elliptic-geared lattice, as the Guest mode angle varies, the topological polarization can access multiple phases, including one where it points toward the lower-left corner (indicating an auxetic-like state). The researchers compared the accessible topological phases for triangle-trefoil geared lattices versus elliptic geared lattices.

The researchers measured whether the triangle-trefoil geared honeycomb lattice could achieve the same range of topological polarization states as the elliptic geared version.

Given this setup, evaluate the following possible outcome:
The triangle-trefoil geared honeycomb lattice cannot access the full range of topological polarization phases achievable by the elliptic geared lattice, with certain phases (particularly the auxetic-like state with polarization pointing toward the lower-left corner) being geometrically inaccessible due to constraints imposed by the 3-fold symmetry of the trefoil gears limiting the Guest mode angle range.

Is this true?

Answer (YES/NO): YES